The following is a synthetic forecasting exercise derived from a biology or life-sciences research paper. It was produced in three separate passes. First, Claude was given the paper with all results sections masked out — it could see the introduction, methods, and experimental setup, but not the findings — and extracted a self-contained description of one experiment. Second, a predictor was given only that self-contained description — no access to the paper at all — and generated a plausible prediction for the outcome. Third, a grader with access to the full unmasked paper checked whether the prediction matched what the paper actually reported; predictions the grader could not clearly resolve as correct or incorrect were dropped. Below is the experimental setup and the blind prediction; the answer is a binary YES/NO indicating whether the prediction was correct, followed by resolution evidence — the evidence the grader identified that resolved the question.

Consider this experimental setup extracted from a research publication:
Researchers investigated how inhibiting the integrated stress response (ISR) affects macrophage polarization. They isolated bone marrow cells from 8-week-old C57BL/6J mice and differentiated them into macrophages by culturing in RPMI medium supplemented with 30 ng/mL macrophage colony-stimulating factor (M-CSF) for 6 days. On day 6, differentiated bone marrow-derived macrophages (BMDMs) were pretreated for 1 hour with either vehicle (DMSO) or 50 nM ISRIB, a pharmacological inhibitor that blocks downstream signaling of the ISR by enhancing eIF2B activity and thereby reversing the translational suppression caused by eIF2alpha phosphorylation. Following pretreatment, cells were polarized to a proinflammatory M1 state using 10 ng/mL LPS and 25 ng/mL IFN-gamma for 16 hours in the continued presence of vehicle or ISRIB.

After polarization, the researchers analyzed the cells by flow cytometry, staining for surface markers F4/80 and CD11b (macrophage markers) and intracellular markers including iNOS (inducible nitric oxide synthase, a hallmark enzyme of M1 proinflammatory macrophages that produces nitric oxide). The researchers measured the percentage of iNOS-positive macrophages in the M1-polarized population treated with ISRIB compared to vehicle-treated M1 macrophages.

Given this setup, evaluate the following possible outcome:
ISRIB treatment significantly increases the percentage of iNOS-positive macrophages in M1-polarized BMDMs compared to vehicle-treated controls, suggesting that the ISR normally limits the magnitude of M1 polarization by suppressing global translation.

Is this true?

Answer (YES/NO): NO